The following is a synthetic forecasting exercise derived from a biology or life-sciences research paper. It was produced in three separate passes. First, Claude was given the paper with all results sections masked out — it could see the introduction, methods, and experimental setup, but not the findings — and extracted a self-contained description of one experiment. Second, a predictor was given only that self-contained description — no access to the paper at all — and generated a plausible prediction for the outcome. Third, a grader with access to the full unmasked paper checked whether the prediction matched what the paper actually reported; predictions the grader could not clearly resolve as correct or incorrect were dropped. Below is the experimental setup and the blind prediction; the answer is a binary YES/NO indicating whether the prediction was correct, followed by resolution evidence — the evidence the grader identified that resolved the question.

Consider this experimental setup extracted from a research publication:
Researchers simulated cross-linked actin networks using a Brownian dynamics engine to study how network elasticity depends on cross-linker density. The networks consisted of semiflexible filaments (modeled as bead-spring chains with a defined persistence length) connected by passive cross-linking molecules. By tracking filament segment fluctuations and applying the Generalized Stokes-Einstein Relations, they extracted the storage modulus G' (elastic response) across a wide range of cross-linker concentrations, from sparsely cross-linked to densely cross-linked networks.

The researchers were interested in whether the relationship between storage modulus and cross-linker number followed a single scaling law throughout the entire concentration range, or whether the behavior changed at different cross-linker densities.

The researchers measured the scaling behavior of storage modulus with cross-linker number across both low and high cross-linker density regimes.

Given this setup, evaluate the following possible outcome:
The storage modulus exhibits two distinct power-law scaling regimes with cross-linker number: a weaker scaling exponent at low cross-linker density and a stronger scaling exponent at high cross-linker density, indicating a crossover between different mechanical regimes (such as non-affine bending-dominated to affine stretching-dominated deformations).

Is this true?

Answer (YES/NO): NO